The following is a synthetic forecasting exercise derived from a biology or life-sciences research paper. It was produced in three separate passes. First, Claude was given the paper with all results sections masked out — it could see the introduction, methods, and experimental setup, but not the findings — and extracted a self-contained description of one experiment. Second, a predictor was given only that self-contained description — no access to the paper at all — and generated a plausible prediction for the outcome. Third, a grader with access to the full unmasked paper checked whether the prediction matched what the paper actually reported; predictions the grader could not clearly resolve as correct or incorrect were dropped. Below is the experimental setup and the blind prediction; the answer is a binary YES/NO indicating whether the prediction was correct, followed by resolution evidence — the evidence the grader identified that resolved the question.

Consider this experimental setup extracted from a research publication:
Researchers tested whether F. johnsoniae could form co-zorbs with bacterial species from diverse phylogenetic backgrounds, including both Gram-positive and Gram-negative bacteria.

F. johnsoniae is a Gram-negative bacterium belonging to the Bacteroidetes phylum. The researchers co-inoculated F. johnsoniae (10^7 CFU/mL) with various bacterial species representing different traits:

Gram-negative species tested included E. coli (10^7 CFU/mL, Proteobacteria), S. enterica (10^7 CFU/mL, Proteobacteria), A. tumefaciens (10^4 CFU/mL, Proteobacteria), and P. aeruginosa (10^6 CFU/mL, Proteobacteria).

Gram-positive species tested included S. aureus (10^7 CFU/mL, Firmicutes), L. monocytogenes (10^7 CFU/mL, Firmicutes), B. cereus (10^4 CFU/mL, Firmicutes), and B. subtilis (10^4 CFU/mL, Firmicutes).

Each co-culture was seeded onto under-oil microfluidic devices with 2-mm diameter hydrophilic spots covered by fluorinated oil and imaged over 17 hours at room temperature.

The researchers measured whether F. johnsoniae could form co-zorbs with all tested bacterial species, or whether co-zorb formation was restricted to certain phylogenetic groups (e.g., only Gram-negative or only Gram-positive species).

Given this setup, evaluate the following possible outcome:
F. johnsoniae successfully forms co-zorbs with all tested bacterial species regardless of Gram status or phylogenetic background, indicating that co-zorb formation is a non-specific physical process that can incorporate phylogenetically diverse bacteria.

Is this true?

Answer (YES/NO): NO